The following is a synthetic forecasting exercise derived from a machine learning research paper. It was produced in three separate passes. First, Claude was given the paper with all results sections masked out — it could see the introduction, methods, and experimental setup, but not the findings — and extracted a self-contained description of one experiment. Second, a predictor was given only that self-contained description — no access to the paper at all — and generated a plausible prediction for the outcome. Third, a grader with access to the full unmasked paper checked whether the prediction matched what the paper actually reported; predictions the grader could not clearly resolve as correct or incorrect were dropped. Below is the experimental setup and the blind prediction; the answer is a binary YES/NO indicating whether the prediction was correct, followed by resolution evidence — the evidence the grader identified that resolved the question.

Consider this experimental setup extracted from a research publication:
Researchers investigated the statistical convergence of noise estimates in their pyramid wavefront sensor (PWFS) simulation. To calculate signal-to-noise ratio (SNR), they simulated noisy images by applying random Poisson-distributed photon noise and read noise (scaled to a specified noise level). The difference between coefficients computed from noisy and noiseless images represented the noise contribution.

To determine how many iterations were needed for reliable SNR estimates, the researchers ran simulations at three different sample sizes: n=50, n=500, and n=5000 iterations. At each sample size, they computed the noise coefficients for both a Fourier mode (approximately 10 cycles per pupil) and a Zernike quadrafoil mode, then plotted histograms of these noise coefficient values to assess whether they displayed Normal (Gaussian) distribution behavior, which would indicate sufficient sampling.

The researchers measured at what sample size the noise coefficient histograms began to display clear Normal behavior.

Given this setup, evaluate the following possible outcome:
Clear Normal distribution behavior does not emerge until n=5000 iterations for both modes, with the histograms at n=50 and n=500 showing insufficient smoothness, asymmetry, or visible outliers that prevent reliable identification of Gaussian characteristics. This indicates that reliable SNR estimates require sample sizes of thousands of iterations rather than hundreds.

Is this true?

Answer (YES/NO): NO